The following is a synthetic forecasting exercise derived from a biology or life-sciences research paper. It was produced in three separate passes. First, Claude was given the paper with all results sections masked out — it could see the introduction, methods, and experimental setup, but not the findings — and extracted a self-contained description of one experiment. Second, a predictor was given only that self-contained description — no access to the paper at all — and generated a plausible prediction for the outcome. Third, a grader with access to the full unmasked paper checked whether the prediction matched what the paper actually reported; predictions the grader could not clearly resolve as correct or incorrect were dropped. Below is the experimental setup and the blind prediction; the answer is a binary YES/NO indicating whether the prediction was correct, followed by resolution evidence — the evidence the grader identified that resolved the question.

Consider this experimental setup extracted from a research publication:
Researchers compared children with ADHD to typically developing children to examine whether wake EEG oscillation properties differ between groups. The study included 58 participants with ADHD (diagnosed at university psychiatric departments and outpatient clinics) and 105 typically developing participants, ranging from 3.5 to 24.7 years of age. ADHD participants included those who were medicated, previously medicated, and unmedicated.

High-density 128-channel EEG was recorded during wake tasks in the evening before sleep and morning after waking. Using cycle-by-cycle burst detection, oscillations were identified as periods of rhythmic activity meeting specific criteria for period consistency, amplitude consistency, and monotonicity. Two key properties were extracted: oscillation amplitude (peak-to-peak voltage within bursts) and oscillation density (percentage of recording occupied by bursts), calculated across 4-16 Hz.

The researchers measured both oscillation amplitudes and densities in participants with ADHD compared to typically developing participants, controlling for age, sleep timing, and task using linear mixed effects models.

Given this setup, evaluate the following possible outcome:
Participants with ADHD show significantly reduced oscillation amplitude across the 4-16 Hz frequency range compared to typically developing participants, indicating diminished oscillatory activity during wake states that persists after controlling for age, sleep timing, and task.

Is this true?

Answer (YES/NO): NO